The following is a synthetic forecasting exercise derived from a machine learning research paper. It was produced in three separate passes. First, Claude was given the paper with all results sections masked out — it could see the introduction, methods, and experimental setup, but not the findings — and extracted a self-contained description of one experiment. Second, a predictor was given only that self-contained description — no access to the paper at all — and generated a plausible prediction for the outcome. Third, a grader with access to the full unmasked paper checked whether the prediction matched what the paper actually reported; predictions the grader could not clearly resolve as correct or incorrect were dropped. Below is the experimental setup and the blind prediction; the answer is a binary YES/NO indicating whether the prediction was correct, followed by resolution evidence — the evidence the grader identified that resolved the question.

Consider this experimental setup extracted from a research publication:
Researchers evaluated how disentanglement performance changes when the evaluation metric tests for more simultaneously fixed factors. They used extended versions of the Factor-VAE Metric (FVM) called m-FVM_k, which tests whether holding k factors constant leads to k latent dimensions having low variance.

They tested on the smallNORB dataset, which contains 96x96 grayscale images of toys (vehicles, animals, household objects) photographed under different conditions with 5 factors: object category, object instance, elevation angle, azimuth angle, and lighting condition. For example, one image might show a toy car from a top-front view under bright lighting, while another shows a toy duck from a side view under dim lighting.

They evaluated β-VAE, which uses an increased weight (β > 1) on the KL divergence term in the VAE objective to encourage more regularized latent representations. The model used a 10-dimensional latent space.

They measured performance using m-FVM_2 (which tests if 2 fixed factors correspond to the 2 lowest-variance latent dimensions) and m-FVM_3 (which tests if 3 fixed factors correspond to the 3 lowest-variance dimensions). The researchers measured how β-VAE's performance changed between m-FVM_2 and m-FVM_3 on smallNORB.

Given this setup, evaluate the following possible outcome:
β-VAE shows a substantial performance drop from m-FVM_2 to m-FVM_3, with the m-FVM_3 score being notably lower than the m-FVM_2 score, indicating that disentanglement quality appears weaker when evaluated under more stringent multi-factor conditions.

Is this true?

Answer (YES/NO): YES